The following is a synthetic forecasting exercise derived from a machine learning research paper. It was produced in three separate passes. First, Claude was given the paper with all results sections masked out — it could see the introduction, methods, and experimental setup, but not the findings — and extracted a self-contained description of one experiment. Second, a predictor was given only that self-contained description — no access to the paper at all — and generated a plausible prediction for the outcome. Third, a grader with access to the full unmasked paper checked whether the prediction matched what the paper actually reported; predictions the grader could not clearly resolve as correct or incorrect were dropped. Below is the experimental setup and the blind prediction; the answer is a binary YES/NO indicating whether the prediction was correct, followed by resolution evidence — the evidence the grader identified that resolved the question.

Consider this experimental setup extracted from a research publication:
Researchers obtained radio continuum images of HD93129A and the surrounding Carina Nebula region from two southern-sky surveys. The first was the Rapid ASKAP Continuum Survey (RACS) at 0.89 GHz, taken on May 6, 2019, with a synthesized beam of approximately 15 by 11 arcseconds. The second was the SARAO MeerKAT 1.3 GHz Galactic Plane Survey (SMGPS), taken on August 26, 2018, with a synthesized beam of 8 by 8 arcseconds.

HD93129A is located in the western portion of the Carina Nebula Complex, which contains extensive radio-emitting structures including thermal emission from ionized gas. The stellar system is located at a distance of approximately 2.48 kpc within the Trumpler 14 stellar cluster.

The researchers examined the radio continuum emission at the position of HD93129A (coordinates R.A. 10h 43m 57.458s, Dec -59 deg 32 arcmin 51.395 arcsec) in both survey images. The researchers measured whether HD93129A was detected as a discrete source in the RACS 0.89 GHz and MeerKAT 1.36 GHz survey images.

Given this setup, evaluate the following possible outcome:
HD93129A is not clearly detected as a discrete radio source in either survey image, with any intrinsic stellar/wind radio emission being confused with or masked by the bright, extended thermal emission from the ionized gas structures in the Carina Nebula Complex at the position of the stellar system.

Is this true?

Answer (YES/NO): NO